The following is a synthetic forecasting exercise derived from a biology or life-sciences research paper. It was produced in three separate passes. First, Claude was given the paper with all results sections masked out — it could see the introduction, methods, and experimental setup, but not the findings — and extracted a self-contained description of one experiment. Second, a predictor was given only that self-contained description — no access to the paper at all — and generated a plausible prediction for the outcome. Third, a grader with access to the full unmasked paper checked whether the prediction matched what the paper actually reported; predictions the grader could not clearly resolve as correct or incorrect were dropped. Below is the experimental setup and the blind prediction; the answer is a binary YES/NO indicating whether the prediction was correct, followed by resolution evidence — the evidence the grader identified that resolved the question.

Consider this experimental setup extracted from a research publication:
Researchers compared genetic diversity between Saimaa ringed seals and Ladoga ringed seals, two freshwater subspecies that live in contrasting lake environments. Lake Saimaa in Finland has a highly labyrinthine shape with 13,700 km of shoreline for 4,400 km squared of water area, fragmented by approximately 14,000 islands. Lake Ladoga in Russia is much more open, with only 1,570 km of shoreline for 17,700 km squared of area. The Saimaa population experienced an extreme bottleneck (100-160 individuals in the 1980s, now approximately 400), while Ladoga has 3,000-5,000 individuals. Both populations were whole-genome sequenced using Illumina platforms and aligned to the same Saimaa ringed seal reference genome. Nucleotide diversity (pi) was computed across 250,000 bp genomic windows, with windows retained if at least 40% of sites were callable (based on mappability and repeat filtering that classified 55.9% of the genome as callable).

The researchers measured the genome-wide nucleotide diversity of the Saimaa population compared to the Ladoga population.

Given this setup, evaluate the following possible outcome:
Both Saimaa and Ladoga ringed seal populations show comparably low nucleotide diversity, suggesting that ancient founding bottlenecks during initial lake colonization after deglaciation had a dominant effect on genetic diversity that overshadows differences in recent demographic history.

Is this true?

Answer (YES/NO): NO